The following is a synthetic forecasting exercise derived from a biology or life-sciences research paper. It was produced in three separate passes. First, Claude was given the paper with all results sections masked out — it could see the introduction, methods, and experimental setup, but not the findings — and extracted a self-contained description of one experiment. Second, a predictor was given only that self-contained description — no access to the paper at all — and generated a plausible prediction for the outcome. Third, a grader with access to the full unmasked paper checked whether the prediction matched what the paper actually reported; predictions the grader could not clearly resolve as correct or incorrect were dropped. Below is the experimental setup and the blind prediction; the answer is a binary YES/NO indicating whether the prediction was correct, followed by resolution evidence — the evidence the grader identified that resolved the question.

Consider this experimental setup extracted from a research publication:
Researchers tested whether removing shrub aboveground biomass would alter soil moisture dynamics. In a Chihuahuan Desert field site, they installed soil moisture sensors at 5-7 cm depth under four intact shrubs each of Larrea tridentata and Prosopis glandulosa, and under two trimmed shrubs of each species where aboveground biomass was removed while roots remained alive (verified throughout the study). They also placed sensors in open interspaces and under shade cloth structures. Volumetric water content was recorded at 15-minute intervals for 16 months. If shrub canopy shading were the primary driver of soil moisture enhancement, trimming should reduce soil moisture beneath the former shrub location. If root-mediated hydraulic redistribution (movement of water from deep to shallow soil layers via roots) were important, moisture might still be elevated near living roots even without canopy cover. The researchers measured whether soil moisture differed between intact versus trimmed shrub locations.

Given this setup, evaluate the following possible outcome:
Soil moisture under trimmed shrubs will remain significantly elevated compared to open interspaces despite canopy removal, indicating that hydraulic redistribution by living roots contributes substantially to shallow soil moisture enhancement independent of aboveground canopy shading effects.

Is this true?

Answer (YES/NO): NO